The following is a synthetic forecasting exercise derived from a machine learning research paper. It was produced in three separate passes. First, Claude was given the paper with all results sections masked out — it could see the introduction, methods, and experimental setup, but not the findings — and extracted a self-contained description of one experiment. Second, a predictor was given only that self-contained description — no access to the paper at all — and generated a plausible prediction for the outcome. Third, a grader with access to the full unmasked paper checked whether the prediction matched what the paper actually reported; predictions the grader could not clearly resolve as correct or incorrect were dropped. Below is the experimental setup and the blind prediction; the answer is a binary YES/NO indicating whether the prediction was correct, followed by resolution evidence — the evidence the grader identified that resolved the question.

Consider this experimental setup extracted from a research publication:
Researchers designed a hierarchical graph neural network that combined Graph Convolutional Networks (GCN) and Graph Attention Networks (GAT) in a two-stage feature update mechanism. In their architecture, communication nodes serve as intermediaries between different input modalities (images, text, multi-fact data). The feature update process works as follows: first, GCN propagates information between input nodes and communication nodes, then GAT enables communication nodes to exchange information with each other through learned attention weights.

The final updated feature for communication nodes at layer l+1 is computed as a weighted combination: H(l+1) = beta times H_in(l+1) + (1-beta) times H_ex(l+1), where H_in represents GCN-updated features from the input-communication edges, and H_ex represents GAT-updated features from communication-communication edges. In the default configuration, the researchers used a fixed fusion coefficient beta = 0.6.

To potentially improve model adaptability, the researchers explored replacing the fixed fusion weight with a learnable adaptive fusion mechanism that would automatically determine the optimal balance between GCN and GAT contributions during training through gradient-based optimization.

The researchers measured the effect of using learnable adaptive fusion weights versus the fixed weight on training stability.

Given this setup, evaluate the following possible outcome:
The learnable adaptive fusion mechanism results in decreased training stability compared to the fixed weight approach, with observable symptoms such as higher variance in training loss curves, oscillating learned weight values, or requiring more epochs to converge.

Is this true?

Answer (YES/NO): YES